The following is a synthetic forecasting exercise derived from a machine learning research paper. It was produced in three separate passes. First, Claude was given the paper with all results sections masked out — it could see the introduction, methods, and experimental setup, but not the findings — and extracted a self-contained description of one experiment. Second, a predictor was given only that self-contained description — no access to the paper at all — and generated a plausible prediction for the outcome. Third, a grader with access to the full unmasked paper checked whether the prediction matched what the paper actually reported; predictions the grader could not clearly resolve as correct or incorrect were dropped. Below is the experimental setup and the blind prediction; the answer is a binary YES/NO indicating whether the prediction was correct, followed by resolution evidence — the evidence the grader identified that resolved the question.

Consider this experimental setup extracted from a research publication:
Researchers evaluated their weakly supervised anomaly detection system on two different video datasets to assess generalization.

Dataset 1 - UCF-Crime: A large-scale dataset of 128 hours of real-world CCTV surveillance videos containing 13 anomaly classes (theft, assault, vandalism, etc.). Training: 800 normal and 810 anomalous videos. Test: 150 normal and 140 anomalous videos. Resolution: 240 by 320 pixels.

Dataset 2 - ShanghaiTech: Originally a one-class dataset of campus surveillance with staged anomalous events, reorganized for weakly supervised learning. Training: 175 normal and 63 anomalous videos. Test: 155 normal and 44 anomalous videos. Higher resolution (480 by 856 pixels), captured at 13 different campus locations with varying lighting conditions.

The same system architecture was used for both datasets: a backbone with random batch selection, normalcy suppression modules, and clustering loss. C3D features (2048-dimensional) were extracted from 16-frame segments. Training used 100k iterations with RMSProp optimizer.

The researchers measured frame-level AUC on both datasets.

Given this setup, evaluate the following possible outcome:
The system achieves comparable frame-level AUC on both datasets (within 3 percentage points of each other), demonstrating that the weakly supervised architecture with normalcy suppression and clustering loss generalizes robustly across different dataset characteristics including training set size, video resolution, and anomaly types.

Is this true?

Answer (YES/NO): NO